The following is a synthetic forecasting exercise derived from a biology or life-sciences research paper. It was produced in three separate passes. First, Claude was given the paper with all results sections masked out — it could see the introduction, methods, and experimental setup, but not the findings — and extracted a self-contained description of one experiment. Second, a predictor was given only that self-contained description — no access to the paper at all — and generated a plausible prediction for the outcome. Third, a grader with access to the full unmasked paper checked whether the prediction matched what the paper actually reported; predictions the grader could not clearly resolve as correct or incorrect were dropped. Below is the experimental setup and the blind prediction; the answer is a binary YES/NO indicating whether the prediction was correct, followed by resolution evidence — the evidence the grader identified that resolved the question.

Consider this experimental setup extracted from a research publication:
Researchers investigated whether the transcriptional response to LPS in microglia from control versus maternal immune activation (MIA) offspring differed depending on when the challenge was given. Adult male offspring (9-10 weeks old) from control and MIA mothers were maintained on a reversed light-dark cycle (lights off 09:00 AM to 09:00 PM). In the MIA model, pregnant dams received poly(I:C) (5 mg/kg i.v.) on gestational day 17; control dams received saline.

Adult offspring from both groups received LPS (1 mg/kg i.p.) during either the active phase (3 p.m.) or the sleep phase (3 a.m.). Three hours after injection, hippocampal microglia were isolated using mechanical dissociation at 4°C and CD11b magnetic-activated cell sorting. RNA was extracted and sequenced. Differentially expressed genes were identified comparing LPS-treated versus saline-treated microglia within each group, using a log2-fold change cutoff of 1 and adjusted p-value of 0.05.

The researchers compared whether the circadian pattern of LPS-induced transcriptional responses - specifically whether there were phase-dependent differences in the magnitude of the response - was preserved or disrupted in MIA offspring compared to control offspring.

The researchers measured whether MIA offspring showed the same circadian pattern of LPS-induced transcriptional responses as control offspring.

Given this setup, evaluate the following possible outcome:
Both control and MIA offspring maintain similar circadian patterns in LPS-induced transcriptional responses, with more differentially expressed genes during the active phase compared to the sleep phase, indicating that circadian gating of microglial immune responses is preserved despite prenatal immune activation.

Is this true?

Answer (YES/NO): NO